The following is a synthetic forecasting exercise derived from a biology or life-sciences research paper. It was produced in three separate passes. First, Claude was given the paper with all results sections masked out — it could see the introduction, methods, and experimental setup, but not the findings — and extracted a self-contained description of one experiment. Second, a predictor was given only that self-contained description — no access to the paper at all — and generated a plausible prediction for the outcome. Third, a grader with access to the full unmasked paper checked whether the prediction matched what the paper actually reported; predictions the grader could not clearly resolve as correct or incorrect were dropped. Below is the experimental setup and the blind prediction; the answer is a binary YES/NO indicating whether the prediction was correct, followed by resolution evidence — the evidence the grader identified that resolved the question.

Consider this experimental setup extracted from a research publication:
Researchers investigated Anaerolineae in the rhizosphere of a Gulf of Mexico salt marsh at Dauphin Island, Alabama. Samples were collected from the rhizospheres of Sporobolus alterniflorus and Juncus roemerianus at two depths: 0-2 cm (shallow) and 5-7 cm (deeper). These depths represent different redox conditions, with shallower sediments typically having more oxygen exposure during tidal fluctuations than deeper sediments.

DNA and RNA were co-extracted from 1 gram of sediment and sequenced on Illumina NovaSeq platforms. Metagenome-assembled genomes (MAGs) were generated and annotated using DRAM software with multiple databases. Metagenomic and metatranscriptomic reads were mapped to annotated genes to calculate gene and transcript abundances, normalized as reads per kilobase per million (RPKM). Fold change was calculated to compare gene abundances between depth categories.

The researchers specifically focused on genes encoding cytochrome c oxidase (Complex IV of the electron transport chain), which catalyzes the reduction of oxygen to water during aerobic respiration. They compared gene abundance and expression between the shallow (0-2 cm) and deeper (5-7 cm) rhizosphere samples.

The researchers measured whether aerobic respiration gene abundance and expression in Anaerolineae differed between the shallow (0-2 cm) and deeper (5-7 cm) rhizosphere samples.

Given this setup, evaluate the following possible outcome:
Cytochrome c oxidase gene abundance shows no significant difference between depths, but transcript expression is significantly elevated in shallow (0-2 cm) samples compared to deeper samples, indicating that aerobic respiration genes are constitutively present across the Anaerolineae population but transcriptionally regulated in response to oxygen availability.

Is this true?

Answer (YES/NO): NO